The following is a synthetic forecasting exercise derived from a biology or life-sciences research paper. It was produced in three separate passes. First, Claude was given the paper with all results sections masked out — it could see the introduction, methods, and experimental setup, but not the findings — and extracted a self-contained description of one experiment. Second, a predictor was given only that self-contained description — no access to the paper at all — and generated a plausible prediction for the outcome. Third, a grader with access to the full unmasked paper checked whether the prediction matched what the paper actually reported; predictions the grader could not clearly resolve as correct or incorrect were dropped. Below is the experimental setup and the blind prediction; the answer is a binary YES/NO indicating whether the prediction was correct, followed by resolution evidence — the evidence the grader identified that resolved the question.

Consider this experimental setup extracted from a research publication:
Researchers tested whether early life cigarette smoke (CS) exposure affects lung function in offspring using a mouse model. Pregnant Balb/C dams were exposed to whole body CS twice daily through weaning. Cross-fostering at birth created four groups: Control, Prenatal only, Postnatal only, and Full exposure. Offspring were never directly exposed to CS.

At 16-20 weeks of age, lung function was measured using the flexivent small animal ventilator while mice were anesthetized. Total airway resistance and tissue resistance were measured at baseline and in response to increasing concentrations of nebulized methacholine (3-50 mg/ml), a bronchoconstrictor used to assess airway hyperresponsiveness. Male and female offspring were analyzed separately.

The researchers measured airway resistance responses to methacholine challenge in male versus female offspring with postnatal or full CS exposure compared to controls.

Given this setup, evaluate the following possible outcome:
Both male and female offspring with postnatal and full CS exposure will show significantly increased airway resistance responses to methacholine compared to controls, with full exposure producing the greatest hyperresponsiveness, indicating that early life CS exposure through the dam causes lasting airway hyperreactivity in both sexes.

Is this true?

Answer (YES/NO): NO